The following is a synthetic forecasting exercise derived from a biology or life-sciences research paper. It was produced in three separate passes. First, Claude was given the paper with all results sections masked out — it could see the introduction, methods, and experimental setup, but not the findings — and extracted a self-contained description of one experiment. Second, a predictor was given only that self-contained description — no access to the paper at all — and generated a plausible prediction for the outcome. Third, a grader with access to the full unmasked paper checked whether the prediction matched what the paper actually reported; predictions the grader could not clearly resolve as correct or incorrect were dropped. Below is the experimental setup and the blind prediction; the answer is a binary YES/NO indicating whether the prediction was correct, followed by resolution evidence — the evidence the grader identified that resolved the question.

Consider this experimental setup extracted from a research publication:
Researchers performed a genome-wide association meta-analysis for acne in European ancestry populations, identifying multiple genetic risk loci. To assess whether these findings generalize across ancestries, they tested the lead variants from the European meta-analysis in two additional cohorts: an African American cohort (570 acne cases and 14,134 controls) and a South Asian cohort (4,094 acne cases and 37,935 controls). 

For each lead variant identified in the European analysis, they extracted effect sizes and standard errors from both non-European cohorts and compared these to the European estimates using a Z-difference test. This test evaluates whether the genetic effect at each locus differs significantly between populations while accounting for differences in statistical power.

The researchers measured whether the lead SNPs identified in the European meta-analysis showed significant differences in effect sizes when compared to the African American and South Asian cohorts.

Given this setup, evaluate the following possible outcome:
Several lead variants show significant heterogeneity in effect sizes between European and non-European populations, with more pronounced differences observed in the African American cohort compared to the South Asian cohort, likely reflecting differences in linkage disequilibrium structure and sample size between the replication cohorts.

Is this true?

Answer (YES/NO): NO